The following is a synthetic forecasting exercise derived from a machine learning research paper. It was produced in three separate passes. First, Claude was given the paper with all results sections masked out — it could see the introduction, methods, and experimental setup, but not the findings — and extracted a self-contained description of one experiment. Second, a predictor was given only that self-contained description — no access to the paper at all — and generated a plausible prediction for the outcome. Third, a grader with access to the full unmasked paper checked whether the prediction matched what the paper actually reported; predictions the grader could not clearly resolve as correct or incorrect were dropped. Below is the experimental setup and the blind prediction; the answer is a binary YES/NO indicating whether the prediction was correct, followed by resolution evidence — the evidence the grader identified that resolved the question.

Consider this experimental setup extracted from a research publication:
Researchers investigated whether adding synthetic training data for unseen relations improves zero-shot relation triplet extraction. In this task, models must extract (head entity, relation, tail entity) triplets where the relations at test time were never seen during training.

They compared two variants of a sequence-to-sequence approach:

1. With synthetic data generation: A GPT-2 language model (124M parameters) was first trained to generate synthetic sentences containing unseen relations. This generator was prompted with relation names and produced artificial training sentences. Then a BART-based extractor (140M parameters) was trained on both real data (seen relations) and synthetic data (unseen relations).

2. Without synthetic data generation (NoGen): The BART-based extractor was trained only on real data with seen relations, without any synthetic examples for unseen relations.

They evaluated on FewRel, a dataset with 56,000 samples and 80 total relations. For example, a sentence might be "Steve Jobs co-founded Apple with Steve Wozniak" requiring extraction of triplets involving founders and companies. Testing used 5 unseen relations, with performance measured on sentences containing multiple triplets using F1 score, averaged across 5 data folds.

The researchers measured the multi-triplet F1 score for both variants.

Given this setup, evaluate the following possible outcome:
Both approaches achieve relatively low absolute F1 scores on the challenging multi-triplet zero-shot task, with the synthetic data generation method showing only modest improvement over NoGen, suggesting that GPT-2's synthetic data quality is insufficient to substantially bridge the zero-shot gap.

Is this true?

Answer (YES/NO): NO